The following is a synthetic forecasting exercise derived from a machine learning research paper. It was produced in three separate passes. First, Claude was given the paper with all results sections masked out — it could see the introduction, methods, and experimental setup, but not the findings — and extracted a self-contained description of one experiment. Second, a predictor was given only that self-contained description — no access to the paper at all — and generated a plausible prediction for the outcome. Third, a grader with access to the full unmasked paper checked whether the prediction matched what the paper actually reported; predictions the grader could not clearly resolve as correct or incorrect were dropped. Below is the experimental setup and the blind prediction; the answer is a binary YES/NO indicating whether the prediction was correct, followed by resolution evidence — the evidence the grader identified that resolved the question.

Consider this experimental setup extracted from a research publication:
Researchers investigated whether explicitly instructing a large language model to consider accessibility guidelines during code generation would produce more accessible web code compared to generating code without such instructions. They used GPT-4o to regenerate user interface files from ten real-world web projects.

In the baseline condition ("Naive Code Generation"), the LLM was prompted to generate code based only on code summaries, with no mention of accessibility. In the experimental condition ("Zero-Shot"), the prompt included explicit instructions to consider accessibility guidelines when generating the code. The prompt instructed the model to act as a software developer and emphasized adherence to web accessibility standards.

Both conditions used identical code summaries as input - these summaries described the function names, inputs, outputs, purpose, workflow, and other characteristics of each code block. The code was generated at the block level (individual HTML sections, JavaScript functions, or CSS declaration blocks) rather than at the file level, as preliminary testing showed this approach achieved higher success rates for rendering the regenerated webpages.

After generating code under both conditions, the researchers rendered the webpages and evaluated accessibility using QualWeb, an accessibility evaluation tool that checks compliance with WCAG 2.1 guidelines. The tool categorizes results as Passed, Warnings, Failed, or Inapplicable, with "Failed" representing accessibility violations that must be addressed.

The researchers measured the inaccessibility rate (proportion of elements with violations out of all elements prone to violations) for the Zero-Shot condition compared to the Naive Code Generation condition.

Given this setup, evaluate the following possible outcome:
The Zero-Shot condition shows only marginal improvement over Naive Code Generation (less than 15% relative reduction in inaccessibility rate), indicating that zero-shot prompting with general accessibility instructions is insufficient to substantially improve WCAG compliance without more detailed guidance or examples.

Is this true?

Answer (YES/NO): NO